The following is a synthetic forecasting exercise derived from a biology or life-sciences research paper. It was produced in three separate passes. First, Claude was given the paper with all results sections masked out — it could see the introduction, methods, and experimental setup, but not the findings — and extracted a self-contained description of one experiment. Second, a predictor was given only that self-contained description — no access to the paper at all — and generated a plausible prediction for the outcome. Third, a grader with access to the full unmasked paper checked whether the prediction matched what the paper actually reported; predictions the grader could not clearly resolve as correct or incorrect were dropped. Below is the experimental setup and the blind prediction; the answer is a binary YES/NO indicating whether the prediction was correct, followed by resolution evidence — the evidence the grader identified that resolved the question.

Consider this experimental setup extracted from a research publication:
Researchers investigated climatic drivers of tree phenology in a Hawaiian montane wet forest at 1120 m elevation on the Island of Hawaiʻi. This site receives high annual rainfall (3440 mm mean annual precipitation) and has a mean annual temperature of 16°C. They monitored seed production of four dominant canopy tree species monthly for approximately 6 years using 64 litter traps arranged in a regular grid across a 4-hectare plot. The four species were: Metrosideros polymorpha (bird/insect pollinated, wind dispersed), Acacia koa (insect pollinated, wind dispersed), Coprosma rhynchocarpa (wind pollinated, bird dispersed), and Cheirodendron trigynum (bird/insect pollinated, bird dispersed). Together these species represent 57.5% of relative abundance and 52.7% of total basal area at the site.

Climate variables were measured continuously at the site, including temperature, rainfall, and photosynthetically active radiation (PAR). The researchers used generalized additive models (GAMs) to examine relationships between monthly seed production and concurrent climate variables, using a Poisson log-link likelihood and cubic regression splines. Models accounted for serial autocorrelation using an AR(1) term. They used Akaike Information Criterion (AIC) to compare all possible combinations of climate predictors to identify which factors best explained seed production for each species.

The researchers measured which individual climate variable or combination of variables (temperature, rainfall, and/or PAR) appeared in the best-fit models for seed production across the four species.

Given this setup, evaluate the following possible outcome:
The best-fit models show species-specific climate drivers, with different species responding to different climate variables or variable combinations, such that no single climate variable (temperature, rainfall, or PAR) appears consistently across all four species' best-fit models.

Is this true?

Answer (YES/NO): NO